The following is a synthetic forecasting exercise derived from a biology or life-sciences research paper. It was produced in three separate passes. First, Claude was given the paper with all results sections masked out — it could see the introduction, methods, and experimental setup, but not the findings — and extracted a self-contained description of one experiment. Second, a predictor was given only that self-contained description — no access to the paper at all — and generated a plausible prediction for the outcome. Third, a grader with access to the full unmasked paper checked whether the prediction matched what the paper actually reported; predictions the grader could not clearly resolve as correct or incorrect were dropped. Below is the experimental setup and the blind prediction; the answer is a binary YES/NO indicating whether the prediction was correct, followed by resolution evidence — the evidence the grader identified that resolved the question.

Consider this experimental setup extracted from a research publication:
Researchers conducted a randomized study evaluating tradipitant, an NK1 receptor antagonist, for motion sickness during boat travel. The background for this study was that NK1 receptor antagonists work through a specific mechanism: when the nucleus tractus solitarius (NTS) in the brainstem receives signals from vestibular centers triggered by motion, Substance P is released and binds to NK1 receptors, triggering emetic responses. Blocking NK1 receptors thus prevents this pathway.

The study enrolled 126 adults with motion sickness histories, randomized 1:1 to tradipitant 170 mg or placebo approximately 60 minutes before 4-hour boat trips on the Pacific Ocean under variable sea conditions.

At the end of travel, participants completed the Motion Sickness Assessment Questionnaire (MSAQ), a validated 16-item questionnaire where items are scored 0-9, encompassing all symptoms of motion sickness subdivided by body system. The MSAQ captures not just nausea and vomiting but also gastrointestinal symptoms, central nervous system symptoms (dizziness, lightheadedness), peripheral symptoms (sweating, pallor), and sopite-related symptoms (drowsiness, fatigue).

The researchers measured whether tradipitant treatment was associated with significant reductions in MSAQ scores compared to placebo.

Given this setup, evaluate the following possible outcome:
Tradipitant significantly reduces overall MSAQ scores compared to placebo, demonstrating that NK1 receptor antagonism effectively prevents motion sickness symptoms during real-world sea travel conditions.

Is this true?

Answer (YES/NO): NO